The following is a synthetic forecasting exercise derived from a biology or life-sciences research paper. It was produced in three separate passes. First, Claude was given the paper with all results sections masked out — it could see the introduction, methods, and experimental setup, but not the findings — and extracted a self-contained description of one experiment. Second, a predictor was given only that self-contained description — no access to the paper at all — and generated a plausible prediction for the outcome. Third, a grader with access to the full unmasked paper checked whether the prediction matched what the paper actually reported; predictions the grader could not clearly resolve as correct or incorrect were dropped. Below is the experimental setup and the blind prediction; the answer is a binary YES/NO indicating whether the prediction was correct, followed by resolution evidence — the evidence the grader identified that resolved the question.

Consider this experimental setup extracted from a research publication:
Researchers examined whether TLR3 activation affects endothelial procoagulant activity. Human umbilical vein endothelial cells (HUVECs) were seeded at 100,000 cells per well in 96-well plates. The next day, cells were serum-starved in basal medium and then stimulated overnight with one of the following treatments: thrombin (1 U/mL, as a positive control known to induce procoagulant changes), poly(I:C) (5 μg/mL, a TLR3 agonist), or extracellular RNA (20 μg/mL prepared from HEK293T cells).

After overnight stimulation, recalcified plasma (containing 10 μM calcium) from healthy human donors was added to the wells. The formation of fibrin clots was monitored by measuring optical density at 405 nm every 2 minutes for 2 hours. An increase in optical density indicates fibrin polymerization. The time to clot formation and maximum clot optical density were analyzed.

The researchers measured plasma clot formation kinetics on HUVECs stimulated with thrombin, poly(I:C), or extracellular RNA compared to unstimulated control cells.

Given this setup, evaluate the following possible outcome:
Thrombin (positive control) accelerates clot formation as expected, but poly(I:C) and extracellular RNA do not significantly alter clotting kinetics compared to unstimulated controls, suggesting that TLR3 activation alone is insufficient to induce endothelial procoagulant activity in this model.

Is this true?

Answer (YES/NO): NO